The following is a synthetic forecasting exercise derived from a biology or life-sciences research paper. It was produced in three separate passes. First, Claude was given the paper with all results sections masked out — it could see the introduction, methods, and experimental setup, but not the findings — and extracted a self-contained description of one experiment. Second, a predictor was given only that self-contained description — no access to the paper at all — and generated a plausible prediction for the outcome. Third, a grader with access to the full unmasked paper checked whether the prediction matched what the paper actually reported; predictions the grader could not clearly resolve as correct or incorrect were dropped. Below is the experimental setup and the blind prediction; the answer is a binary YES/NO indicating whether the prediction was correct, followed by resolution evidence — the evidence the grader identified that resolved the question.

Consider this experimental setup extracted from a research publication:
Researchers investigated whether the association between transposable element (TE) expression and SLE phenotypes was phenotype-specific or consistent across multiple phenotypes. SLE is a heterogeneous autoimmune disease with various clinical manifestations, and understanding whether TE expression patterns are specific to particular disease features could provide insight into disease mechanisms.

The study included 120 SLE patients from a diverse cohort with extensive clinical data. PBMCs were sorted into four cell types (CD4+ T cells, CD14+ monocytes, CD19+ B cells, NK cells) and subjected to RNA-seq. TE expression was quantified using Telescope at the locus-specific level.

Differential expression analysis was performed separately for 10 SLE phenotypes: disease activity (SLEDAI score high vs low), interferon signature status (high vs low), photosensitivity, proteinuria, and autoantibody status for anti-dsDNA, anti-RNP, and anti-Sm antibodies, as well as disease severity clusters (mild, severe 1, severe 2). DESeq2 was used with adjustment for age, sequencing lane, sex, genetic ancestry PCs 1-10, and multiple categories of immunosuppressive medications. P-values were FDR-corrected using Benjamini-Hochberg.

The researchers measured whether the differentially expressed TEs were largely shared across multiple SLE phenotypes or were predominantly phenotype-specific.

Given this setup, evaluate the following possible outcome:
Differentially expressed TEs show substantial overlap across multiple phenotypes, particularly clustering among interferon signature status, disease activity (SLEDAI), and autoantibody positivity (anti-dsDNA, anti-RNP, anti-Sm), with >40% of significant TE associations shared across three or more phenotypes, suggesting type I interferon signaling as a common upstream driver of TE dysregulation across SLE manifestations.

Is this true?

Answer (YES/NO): NO